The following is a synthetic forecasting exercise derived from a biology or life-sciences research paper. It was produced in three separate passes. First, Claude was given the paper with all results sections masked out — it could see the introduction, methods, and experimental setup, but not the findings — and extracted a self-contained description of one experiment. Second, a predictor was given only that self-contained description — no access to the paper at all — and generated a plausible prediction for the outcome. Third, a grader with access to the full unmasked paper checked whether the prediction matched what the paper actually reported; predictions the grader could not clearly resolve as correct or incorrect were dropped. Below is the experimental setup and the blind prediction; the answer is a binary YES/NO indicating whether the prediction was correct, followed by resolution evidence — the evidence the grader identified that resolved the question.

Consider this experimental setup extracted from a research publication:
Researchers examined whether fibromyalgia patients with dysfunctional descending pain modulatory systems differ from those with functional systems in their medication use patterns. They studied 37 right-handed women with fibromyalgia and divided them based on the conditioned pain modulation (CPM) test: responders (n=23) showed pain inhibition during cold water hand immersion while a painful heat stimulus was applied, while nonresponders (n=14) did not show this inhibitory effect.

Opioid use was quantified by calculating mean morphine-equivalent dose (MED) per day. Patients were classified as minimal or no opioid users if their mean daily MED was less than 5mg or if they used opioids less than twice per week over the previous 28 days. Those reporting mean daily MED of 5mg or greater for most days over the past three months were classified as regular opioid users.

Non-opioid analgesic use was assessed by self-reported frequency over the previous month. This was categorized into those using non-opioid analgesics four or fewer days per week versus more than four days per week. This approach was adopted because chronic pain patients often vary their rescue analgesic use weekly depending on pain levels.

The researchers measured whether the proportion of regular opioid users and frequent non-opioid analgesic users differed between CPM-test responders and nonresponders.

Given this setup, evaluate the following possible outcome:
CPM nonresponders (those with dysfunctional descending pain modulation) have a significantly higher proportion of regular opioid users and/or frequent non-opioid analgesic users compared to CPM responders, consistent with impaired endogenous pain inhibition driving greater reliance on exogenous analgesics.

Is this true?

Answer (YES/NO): NO